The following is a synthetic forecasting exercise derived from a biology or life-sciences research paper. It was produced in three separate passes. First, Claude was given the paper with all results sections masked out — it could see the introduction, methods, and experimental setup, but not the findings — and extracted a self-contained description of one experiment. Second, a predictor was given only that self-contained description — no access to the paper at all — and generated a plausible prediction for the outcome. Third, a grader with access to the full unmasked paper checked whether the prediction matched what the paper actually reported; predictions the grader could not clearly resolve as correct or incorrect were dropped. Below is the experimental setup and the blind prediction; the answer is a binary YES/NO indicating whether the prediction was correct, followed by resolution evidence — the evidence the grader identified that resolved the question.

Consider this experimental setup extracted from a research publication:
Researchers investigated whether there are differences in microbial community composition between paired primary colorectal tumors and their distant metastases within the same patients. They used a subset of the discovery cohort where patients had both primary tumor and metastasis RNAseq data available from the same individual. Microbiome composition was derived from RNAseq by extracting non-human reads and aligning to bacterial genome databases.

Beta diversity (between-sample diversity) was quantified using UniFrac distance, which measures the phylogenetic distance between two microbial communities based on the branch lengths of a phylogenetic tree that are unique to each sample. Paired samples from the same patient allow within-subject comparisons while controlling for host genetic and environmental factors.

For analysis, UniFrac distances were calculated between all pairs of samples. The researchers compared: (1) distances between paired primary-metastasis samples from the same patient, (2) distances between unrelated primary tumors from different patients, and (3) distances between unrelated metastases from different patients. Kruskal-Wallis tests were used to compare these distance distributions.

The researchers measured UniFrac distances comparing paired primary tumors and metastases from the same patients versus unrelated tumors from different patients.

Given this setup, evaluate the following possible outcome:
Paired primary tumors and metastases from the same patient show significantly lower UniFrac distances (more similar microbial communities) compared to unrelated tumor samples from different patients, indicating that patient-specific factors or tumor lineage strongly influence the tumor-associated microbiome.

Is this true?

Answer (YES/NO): YES